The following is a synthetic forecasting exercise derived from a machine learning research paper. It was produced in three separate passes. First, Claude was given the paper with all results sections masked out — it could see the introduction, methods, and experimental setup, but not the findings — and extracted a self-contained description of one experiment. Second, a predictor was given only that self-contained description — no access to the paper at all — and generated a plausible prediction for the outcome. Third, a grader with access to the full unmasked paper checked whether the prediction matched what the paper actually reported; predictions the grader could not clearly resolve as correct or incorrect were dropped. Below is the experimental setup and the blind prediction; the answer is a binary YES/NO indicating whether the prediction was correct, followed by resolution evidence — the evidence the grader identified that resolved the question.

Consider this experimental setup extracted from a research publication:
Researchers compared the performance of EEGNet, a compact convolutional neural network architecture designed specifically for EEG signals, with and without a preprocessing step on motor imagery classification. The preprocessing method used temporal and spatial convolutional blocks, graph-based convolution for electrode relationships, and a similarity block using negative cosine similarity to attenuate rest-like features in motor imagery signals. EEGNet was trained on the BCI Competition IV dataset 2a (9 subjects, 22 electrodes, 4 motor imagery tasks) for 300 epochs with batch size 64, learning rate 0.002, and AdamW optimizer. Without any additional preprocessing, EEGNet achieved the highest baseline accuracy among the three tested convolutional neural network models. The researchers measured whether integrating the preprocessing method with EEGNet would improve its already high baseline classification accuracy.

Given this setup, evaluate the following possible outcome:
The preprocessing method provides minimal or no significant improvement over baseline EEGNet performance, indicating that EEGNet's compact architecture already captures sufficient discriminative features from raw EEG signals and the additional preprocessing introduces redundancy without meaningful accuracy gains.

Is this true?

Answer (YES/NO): NO